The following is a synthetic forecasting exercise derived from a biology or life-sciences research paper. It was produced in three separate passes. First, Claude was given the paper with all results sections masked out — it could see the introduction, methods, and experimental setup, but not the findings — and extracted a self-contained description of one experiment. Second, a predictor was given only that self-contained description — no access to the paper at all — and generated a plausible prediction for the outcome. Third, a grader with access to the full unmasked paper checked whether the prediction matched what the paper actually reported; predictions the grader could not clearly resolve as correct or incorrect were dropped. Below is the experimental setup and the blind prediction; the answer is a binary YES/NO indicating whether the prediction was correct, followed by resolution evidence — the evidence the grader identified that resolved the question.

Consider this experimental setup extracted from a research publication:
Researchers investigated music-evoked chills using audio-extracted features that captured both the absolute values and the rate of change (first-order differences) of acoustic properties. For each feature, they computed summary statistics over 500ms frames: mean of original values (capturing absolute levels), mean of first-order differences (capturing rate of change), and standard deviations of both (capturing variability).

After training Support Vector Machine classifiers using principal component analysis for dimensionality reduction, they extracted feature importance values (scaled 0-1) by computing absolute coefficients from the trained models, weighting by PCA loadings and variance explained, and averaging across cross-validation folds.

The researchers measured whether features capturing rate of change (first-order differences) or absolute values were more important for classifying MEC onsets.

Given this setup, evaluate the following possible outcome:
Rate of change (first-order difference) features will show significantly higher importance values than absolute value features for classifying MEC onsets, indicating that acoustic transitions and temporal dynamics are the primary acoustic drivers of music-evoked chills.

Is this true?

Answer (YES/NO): NO